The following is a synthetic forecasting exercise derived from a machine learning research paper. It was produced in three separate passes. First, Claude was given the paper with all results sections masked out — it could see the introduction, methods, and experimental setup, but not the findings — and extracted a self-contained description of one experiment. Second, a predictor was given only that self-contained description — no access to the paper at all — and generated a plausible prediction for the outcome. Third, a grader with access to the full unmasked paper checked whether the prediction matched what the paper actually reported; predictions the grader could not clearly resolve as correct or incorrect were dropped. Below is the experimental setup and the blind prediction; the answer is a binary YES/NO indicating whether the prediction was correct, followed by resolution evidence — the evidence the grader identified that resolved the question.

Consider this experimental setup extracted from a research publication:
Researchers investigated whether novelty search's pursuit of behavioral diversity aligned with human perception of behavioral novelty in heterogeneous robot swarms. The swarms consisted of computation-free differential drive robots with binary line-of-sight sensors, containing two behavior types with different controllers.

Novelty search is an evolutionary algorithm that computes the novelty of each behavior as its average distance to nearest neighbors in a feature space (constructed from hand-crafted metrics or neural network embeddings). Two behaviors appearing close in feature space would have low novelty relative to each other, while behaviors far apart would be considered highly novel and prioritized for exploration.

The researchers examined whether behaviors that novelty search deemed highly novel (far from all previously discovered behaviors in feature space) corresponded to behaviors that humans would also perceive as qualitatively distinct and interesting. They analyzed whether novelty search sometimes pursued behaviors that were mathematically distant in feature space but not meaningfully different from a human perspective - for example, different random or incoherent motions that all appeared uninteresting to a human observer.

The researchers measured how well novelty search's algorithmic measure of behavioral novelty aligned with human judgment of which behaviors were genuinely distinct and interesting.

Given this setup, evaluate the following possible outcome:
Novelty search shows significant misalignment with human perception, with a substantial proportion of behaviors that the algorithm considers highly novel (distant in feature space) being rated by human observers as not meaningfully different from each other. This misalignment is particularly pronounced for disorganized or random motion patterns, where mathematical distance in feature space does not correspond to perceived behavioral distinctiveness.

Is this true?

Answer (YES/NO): YES